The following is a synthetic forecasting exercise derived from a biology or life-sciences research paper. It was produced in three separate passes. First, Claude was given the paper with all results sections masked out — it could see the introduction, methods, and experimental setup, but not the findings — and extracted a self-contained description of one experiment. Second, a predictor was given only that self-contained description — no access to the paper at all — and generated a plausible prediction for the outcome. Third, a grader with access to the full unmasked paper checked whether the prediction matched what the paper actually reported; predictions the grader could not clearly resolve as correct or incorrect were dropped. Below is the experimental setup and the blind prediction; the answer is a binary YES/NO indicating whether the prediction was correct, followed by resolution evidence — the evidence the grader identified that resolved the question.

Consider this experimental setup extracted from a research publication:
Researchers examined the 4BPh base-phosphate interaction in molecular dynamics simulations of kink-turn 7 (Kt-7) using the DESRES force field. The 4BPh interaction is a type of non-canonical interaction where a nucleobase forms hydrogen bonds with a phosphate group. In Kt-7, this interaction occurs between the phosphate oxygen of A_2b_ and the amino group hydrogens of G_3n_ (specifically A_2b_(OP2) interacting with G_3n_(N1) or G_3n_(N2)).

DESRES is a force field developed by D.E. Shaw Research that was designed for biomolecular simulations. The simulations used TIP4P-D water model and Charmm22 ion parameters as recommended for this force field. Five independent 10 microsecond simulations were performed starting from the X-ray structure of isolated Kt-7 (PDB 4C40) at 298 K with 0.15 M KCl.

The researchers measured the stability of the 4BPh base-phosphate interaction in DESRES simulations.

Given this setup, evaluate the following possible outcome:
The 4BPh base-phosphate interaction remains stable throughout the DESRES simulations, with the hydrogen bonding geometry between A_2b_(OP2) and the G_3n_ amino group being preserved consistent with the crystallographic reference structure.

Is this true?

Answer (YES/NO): NO